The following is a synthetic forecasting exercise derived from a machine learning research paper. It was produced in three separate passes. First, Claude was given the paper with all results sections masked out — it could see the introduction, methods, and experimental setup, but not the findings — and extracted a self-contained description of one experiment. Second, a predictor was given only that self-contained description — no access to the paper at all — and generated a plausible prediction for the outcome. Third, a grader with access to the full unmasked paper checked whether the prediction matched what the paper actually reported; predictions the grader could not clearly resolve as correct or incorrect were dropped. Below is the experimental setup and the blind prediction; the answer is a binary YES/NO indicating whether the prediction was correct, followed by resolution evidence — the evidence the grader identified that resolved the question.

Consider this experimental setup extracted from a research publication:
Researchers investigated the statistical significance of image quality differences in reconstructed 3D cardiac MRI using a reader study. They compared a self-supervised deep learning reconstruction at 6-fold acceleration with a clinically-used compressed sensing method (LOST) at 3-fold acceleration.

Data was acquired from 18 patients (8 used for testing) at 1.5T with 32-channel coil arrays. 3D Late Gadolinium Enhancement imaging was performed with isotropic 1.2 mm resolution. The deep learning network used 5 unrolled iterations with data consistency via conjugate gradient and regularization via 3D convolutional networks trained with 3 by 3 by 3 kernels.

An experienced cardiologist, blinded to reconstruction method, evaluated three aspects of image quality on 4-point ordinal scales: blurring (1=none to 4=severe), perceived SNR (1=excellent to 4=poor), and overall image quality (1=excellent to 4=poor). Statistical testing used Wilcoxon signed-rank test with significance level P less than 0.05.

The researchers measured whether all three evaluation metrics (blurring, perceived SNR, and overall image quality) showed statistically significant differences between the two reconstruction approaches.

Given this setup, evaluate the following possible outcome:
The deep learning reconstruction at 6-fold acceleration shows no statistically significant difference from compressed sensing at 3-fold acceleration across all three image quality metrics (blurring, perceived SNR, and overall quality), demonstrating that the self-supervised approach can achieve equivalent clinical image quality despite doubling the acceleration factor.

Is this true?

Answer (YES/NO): NO